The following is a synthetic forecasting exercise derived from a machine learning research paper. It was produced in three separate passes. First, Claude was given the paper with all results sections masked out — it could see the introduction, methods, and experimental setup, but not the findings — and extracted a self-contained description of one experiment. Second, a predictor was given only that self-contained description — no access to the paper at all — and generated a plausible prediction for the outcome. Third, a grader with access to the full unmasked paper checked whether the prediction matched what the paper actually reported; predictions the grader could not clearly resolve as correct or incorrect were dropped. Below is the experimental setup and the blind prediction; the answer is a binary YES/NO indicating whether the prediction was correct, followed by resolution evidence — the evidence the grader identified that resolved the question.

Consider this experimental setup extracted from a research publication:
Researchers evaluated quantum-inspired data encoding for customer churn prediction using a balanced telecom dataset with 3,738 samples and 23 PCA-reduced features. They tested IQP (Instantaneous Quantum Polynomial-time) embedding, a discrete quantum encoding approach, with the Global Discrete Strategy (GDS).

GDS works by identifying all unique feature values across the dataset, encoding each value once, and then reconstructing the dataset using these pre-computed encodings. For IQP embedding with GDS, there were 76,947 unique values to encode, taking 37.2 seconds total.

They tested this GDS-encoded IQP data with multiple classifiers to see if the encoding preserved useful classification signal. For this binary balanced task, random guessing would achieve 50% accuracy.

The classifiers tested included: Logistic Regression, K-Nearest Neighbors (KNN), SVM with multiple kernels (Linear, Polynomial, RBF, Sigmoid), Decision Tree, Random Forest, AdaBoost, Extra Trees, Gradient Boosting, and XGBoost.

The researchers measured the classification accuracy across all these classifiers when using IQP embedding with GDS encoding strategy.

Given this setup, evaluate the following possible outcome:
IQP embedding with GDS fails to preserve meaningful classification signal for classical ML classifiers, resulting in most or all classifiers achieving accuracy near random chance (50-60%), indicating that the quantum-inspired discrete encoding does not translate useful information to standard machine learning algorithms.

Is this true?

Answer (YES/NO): YES